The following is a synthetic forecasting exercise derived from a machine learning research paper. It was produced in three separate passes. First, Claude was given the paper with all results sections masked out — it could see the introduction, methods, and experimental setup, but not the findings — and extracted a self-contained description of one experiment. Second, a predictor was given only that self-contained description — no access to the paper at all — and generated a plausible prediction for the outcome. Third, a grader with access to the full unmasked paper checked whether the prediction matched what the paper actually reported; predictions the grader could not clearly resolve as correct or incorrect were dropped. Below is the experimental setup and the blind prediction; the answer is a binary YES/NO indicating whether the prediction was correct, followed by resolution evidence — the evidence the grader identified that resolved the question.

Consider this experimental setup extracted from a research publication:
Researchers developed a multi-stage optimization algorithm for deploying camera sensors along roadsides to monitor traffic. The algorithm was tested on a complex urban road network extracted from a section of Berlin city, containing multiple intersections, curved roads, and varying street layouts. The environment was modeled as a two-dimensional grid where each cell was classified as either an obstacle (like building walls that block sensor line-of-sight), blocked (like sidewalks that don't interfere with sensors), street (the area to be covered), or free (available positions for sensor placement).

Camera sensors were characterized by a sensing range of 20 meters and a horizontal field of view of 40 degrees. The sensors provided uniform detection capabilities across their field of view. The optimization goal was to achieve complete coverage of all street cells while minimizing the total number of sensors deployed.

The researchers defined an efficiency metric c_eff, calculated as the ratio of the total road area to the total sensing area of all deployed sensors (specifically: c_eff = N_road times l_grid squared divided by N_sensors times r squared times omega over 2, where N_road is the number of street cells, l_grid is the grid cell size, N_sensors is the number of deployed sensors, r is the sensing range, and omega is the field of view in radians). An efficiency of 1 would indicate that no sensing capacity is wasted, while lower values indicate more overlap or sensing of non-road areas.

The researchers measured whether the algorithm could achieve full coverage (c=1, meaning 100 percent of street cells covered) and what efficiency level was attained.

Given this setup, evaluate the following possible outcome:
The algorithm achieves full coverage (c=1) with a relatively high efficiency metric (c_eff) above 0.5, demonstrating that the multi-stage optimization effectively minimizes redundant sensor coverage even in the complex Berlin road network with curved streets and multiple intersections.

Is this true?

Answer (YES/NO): YES